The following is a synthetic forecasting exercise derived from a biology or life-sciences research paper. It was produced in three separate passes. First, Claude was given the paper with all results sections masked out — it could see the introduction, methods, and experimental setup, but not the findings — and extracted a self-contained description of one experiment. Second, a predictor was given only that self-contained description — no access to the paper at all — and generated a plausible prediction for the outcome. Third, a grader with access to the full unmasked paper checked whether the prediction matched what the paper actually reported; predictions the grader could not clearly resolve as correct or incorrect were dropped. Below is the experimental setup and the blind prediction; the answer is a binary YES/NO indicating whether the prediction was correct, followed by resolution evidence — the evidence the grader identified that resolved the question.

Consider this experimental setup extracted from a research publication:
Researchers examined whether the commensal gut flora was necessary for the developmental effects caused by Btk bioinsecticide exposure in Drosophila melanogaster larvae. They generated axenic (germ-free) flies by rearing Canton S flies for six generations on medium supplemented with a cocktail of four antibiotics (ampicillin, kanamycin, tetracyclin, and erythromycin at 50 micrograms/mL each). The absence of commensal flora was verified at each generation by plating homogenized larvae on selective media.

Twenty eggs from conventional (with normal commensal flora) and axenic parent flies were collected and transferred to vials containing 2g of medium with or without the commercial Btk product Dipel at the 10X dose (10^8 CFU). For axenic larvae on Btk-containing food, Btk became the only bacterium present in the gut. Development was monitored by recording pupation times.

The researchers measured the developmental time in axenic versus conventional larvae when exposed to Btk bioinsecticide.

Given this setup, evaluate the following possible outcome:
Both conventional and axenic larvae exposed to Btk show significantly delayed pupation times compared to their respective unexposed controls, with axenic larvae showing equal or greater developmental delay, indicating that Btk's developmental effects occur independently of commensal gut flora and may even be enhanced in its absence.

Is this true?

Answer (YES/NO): YES